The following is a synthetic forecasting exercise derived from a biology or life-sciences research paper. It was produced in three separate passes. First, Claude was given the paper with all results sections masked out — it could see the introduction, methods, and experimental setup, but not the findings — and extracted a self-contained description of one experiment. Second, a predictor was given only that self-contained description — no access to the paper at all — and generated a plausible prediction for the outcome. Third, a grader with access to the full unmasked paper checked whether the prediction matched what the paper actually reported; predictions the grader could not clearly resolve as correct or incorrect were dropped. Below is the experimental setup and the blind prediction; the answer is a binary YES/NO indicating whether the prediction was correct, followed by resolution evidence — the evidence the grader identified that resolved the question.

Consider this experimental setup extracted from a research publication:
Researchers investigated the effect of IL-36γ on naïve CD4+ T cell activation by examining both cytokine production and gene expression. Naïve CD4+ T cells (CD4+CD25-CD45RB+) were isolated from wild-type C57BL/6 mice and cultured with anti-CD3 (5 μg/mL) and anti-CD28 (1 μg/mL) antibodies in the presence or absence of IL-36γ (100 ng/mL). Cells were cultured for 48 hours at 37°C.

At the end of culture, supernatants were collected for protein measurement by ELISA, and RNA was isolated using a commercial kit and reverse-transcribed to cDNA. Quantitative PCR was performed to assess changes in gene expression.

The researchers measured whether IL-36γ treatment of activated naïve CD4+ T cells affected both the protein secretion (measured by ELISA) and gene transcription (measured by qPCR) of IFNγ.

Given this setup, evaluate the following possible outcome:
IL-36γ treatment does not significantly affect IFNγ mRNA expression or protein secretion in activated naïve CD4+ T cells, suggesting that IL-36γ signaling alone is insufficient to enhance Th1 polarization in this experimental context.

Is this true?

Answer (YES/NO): NO